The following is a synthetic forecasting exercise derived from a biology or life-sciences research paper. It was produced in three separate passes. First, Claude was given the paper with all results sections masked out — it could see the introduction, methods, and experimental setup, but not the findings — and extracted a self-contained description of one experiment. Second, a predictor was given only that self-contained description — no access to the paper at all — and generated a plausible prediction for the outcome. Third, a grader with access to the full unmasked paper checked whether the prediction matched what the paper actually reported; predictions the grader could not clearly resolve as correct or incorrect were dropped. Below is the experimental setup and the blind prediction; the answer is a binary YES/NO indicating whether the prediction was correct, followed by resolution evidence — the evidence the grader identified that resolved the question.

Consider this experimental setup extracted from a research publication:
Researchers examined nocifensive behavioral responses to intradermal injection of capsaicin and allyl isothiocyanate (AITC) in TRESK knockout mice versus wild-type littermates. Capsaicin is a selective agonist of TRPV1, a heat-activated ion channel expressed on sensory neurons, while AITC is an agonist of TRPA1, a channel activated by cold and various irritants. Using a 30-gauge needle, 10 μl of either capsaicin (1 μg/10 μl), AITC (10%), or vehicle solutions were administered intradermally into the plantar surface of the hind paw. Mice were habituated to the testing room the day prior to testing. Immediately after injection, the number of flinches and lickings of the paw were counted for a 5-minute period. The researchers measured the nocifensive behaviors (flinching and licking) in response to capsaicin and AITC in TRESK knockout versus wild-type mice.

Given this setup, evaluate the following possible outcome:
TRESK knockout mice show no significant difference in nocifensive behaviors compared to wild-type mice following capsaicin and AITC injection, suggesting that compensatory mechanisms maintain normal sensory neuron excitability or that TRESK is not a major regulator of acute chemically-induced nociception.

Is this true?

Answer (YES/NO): NO